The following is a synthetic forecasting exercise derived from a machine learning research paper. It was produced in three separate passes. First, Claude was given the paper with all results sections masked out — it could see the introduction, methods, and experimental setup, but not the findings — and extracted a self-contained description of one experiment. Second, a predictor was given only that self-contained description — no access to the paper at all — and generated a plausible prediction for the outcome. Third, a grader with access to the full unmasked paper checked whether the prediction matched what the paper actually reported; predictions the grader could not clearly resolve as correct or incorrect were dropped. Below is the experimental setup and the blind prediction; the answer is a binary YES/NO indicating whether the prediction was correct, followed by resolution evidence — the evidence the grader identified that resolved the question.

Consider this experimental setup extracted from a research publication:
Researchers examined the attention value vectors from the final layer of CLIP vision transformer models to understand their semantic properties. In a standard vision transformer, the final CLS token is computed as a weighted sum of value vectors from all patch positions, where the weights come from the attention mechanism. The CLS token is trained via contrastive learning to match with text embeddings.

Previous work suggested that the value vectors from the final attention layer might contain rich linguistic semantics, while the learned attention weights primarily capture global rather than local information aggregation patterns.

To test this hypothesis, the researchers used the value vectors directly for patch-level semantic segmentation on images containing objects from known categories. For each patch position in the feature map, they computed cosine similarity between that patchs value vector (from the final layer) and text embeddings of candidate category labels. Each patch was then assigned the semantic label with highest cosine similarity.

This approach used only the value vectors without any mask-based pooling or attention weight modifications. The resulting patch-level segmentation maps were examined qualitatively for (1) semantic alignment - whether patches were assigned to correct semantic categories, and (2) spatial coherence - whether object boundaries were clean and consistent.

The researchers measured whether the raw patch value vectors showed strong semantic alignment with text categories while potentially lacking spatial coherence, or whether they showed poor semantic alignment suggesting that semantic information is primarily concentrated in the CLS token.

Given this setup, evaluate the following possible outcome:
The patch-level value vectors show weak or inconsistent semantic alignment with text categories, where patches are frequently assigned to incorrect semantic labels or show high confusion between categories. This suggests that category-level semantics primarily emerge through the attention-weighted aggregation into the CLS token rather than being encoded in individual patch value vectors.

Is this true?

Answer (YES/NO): NO